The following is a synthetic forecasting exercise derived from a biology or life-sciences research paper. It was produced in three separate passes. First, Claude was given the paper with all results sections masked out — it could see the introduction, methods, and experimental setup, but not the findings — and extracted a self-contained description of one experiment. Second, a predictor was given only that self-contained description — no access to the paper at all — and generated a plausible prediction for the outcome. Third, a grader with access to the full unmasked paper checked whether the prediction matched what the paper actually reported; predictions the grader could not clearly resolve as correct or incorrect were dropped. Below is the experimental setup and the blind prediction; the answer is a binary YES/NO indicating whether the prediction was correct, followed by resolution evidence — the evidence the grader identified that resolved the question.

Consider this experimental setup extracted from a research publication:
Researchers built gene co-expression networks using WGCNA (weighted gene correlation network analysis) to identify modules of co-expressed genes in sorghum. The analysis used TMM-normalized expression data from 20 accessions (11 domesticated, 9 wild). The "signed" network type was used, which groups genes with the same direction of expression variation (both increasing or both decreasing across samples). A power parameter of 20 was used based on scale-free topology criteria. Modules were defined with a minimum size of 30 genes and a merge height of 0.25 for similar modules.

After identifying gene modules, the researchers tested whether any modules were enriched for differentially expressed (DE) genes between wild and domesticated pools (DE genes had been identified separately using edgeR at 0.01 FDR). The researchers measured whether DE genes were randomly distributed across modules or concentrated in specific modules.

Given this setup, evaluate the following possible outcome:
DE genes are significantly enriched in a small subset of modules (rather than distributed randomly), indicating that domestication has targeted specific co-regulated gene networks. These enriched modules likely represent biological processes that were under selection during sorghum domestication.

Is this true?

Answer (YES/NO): YES